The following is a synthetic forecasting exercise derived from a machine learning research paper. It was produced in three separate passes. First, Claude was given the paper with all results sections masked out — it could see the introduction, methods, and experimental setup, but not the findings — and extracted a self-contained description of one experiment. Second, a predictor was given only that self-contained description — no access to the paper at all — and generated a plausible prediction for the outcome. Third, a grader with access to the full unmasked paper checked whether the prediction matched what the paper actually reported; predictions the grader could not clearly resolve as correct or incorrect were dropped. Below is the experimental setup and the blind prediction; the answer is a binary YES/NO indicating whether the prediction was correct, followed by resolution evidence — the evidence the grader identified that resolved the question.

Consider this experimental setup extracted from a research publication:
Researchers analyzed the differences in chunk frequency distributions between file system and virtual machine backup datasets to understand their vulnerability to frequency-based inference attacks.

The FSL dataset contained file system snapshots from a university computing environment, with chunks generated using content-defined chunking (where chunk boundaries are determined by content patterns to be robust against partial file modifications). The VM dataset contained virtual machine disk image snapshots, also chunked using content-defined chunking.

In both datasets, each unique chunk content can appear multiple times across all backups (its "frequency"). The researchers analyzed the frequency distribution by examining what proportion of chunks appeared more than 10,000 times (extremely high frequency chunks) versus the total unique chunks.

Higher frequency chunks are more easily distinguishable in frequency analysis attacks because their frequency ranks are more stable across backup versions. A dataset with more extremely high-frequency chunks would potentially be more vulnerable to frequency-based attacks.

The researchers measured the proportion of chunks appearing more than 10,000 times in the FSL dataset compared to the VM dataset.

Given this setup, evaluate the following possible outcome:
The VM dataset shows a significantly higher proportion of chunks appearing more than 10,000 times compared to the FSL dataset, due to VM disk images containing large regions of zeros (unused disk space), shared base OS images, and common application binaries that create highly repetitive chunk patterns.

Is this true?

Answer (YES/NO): YES